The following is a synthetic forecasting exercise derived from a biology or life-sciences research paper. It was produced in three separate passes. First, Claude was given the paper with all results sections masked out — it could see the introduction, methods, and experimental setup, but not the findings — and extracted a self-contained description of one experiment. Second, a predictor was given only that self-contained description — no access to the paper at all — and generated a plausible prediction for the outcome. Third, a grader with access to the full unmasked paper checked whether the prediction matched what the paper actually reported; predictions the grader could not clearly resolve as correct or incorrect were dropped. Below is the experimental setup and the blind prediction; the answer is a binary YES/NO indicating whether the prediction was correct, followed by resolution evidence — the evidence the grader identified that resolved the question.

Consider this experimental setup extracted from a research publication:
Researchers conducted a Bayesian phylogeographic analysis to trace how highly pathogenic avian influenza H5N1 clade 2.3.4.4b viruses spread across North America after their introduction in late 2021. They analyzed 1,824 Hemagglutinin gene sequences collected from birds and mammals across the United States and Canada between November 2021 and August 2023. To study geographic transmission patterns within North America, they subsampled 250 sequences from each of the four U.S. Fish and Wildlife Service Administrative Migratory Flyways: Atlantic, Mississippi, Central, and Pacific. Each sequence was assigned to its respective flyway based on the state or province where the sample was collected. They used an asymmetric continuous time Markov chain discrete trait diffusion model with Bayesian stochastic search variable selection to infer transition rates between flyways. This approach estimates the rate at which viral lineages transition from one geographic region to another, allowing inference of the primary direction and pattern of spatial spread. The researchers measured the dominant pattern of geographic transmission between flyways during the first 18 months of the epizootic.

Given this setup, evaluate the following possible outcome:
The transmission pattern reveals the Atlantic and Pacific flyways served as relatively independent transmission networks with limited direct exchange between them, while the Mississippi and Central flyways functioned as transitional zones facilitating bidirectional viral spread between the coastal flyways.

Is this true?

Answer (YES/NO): NO